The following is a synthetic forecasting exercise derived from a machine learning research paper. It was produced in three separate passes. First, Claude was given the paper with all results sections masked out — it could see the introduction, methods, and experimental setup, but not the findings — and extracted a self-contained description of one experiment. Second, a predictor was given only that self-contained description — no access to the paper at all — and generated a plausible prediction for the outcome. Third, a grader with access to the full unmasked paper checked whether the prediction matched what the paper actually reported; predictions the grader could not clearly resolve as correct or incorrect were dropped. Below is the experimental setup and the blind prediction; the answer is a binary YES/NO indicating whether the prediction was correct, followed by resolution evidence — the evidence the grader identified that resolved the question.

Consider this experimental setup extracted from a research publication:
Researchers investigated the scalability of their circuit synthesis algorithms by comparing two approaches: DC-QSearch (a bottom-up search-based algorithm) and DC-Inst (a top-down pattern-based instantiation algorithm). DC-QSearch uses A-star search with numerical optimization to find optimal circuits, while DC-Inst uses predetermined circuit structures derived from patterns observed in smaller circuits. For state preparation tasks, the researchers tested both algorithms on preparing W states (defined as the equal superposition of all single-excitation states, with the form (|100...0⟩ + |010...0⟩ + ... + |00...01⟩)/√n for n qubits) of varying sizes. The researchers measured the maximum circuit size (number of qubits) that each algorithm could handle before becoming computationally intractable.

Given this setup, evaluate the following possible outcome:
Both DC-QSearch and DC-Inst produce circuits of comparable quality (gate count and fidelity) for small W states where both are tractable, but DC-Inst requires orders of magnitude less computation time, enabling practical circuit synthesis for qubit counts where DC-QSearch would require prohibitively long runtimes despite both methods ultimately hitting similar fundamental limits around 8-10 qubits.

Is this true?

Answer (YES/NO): NO